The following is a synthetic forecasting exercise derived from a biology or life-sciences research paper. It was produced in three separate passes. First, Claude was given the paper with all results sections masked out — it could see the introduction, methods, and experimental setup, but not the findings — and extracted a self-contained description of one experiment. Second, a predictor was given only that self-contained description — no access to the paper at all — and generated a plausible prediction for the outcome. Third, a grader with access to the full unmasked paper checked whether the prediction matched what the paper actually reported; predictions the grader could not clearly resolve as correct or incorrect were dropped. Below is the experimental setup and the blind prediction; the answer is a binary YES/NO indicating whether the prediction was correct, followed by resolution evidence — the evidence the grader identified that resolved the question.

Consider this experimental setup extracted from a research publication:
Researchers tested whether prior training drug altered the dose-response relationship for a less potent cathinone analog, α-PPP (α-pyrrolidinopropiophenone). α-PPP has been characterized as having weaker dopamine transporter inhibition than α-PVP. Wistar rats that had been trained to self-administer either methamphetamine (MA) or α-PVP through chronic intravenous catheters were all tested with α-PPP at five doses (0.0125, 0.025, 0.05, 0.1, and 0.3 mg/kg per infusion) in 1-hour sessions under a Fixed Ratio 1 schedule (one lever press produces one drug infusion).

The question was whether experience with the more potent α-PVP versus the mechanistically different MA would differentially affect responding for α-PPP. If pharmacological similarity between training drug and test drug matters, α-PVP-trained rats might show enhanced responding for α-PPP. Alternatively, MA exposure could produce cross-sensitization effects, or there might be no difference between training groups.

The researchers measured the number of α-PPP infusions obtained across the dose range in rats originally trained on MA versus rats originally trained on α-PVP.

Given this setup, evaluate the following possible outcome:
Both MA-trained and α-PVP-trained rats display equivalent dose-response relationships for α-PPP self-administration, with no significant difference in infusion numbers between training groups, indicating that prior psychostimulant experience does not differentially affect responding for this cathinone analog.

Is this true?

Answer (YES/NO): NO